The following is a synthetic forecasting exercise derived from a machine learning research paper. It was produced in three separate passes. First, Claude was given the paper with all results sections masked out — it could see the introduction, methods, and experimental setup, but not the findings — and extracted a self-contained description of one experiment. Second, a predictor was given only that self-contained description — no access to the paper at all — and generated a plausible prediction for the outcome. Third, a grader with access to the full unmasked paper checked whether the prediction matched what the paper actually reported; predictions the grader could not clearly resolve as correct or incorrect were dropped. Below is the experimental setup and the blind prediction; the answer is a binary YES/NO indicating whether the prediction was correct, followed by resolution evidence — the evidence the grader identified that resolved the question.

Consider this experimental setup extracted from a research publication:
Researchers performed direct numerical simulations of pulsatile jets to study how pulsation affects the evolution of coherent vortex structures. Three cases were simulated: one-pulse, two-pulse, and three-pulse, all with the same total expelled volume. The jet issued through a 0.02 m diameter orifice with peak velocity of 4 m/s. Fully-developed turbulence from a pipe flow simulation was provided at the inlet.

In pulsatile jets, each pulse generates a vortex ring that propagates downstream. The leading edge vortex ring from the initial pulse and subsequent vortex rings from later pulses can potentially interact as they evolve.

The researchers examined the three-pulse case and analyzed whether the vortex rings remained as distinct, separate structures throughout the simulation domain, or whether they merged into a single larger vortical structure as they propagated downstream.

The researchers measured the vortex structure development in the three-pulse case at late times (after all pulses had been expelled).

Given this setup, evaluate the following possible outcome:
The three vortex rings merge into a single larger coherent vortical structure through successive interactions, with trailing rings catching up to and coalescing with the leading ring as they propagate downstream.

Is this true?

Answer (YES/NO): NO